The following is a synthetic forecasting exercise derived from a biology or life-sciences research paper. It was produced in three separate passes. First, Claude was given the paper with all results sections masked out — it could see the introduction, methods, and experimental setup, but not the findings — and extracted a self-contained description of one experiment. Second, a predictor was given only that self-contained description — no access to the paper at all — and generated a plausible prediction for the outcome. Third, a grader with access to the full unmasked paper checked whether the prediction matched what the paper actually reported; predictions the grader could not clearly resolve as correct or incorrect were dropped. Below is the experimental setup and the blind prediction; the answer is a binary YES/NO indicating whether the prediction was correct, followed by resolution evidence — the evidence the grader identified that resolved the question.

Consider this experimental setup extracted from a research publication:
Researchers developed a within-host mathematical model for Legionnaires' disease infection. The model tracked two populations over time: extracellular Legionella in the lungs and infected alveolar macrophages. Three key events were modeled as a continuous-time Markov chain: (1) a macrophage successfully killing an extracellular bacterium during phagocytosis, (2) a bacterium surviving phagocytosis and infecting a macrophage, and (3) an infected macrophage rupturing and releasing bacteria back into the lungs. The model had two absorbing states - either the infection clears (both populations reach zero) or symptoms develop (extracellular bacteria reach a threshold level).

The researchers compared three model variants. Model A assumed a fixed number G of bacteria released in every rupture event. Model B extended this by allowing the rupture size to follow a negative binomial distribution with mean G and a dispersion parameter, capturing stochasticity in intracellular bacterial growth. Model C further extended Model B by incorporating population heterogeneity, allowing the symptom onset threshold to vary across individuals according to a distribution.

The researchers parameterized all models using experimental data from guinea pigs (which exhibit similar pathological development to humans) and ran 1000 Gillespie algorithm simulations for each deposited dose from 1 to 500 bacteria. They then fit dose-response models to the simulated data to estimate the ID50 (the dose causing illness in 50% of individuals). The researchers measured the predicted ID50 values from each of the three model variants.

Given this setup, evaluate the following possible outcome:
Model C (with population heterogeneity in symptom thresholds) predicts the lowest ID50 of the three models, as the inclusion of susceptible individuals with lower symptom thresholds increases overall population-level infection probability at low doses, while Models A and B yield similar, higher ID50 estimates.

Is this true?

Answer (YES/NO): NO